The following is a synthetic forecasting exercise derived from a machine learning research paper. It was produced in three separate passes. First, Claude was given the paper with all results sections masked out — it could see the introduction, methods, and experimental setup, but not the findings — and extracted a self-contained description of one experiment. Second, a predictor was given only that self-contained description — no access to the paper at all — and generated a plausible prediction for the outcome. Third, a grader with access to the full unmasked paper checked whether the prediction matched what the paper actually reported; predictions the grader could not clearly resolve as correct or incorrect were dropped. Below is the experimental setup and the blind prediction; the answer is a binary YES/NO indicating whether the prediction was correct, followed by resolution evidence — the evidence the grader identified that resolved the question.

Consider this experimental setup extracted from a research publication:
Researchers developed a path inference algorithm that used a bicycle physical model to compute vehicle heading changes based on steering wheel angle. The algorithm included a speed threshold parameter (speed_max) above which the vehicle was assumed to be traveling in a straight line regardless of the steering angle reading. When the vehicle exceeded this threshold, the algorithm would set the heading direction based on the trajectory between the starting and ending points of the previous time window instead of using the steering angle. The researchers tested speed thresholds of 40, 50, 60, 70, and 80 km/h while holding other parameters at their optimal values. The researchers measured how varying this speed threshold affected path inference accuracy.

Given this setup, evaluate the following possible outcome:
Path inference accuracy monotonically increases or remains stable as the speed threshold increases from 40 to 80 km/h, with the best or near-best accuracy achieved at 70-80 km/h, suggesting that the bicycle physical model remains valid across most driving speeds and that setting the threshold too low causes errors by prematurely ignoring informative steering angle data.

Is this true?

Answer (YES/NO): NO